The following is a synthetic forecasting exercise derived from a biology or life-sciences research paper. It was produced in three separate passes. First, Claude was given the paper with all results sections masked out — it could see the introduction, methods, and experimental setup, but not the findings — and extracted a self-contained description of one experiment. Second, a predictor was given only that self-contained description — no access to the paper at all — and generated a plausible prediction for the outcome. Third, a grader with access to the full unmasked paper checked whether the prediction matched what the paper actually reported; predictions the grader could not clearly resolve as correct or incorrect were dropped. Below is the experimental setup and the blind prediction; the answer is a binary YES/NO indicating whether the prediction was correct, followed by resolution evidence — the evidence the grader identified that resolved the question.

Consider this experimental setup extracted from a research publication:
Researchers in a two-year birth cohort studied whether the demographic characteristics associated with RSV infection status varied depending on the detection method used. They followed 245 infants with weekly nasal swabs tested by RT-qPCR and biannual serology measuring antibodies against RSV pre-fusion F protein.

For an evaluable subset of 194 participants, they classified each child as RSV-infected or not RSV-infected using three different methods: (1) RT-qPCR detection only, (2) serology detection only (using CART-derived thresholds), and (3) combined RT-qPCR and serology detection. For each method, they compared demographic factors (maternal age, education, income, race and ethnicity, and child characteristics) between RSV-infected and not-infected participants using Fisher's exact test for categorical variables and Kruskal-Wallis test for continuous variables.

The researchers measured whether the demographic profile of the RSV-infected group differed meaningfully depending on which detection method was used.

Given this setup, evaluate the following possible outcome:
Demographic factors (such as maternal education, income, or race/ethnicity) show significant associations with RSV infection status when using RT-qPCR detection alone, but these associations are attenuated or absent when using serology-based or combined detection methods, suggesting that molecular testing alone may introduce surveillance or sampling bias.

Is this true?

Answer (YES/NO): YES